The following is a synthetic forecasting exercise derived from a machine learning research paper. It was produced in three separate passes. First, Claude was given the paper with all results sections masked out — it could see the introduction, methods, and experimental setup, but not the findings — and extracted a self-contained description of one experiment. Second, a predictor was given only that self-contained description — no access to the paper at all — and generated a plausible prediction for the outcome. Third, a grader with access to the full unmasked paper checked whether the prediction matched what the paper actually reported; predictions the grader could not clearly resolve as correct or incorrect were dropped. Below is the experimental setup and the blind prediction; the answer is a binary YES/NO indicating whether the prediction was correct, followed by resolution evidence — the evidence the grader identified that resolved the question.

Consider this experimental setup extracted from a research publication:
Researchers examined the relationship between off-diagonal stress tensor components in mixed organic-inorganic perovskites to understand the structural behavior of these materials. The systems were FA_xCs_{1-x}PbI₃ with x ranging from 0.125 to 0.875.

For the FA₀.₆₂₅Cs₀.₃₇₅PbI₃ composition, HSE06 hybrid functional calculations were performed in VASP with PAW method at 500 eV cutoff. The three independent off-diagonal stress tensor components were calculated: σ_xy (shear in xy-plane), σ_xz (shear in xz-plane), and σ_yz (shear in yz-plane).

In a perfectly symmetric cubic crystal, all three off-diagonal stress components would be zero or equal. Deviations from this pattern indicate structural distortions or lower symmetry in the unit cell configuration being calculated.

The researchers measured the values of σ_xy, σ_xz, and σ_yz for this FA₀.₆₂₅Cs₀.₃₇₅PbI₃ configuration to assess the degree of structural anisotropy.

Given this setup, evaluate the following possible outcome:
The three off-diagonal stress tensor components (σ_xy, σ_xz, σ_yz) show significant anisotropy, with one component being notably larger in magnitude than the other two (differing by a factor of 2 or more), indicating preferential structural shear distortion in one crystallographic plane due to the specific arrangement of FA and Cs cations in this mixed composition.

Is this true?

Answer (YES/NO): NO